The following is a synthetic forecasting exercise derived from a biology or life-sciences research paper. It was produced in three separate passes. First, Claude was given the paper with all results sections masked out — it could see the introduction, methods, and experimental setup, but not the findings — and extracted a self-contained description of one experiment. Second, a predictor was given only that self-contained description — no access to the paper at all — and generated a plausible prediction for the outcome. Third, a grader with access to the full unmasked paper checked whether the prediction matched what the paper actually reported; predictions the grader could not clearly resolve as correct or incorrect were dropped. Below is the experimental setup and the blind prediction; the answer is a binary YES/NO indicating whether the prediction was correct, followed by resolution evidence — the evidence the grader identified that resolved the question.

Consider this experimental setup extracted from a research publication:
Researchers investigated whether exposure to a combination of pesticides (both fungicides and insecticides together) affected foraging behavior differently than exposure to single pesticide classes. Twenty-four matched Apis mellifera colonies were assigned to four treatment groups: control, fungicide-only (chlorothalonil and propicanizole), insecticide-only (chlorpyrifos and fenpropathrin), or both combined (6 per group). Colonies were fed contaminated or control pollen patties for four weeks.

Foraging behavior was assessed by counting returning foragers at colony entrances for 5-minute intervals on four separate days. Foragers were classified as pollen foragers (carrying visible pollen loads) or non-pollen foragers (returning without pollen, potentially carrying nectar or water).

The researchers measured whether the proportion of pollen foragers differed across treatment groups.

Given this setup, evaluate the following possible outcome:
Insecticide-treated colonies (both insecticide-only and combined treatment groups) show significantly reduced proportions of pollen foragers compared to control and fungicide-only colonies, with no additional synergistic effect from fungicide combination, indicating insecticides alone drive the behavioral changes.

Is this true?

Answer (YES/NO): NO